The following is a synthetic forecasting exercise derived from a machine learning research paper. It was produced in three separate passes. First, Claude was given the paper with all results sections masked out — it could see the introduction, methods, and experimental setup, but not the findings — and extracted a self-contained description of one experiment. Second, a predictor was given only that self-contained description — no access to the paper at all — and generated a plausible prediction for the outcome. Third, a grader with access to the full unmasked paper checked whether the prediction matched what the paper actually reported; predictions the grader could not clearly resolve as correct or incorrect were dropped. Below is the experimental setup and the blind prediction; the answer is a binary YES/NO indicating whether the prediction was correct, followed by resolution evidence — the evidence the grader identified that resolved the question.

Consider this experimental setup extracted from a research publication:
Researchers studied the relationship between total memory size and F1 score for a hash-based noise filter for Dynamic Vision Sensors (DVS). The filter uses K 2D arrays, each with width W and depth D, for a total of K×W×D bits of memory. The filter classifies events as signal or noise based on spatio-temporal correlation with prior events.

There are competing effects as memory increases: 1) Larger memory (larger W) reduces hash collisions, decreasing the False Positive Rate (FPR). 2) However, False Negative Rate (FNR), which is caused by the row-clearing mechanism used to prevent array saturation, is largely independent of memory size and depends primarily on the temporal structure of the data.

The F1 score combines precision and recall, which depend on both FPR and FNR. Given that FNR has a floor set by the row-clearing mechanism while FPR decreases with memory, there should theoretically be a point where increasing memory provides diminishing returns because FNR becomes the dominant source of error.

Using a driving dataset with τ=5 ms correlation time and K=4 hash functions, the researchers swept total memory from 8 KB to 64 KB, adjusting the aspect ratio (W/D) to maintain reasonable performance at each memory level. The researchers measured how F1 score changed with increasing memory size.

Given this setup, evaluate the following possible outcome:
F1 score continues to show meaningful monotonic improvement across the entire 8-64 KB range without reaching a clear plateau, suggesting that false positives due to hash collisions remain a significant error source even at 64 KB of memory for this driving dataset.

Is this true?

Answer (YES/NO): NO